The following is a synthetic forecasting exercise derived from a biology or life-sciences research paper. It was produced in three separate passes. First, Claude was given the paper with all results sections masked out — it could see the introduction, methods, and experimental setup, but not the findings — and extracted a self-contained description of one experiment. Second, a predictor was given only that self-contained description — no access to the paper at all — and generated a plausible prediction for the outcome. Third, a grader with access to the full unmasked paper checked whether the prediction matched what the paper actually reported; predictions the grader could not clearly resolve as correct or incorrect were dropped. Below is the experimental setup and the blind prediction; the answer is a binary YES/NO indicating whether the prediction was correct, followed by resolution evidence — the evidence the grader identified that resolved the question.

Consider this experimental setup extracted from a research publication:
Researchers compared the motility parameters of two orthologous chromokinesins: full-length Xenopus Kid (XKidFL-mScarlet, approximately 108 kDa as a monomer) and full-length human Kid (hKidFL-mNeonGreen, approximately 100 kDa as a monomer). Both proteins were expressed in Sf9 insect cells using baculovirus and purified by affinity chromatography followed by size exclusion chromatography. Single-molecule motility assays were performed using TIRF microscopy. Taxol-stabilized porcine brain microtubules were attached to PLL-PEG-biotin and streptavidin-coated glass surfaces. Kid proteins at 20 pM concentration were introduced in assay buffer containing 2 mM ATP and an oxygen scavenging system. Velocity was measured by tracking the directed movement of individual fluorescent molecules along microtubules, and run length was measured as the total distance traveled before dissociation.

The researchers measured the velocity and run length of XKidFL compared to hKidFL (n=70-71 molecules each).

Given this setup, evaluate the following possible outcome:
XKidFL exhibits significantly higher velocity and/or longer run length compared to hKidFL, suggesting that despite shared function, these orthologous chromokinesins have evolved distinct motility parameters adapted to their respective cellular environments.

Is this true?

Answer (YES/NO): NO